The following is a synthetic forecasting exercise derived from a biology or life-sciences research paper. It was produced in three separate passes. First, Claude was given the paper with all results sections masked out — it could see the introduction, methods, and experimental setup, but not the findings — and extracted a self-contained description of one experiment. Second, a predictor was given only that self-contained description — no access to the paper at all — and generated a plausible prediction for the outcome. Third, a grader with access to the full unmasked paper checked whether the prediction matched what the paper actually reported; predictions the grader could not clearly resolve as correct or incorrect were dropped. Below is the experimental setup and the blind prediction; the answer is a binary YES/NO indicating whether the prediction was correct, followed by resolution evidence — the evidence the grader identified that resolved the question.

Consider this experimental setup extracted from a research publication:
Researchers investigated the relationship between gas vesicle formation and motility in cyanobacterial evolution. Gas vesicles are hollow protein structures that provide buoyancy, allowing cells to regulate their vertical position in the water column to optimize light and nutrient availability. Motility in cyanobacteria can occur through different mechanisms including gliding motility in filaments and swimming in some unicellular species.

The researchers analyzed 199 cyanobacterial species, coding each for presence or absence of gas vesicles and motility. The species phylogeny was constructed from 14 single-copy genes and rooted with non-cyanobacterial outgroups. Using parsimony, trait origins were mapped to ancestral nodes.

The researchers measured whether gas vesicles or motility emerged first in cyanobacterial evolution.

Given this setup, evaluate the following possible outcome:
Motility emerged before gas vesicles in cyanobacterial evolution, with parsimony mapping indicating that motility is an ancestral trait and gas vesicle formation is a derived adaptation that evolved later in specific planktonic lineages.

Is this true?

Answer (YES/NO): NO